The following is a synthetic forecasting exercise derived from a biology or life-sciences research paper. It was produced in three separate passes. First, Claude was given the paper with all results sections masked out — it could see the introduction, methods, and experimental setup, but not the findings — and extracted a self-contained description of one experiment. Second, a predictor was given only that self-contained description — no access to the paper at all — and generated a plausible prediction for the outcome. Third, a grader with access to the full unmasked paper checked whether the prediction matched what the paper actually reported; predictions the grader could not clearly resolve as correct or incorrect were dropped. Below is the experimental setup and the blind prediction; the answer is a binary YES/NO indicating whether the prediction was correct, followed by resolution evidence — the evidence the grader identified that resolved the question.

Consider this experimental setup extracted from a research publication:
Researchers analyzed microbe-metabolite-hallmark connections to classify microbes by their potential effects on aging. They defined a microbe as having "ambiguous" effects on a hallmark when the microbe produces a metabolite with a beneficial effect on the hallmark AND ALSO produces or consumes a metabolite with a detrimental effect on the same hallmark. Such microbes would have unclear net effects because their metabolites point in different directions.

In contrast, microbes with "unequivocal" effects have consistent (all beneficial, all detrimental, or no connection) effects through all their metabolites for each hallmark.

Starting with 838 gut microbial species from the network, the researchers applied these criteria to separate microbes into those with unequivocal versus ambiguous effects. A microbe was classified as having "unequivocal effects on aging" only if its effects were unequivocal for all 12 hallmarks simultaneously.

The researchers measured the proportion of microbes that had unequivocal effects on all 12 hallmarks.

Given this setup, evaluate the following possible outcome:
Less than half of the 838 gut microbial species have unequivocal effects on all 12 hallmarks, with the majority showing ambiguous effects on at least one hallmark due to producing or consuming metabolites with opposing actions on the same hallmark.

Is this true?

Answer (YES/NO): YES